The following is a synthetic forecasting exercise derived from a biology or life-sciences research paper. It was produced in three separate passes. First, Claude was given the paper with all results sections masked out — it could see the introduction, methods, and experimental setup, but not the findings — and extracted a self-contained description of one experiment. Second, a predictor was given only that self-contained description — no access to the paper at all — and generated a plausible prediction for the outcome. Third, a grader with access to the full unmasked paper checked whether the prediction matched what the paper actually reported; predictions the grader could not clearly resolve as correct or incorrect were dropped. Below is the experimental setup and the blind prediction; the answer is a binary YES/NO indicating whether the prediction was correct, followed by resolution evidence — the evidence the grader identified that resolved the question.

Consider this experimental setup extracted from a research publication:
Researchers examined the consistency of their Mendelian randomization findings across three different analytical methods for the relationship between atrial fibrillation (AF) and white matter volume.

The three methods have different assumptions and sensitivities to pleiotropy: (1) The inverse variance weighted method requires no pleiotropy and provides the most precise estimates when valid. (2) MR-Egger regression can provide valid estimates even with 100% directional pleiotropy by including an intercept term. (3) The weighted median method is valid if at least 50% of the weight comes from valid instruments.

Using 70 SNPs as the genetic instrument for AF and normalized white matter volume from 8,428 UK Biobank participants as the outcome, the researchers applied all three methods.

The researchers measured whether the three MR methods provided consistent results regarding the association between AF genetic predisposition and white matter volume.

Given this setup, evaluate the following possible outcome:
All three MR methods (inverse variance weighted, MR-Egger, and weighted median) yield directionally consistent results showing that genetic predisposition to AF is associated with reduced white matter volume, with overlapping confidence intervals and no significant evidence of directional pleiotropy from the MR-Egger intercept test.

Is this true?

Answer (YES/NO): YES